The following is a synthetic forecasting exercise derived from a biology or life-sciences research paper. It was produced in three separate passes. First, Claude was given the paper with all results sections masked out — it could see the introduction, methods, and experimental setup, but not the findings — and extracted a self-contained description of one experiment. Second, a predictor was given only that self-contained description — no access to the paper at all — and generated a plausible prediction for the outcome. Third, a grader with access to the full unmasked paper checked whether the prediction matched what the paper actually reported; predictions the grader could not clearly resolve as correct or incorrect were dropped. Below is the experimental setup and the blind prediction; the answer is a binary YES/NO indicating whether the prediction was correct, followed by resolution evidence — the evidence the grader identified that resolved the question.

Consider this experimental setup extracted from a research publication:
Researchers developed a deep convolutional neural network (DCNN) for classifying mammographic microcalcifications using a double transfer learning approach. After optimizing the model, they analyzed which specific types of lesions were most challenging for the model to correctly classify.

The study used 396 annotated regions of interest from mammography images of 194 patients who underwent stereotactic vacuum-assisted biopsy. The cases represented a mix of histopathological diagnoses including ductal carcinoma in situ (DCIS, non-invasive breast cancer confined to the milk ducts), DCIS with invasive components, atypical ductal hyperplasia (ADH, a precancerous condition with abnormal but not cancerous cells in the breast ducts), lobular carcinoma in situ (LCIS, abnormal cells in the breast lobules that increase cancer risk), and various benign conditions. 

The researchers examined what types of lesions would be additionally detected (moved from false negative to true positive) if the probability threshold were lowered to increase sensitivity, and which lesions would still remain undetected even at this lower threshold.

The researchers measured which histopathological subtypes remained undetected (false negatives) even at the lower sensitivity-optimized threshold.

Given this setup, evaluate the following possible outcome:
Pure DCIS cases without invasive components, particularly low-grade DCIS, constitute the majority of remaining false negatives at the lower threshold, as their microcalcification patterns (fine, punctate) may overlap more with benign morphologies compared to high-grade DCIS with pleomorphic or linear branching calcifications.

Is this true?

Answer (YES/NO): NO